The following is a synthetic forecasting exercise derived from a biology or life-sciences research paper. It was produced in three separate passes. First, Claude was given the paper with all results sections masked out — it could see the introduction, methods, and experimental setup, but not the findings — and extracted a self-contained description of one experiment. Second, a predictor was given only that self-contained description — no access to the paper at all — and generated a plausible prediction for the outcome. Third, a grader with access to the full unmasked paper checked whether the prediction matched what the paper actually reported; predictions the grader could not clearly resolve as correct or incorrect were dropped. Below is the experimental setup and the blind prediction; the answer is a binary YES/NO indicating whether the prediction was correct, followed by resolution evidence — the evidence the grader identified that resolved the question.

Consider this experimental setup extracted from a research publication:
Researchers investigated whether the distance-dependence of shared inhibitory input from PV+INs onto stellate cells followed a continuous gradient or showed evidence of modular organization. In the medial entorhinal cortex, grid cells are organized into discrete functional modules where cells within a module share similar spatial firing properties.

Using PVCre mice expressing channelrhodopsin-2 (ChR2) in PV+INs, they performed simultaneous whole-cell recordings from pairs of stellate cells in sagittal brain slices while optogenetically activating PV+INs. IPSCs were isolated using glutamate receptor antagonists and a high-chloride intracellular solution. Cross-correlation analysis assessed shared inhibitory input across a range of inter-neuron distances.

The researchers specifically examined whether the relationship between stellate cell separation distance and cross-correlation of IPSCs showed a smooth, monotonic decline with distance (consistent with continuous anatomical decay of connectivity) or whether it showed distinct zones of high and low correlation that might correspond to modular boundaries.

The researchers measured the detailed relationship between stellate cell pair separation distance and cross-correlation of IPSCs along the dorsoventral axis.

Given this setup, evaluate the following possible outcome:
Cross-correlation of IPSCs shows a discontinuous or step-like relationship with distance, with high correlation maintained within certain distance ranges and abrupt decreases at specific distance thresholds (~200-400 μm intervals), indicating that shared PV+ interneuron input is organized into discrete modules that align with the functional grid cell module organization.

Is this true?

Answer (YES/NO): NO